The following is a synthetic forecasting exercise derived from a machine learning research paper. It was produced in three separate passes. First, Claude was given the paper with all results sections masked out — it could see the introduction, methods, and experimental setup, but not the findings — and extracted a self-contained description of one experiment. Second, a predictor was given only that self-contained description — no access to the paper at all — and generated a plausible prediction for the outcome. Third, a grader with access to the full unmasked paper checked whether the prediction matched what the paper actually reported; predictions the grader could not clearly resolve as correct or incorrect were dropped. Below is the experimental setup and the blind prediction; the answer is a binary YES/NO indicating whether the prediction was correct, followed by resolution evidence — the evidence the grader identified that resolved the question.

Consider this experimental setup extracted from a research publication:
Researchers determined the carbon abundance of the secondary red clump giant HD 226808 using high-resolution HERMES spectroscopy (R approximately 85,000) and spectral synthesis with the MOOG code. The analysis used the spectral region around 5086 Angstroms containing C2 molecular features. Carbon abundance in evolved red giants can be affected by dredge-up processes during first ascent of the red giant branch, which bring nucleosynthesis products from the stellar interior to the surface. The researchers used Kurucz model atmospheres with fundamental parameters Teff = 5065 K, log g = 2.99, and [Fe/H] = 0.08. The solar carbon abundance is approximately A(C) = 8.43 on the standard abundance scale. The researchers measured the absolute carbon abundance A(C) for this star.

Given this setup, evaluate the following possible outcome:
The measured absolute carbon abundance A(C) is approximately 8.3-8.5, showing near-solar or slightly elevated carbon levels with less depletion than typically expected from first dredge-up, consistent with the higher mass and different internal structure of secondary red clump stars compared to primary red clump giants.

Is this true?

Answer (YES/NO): YES